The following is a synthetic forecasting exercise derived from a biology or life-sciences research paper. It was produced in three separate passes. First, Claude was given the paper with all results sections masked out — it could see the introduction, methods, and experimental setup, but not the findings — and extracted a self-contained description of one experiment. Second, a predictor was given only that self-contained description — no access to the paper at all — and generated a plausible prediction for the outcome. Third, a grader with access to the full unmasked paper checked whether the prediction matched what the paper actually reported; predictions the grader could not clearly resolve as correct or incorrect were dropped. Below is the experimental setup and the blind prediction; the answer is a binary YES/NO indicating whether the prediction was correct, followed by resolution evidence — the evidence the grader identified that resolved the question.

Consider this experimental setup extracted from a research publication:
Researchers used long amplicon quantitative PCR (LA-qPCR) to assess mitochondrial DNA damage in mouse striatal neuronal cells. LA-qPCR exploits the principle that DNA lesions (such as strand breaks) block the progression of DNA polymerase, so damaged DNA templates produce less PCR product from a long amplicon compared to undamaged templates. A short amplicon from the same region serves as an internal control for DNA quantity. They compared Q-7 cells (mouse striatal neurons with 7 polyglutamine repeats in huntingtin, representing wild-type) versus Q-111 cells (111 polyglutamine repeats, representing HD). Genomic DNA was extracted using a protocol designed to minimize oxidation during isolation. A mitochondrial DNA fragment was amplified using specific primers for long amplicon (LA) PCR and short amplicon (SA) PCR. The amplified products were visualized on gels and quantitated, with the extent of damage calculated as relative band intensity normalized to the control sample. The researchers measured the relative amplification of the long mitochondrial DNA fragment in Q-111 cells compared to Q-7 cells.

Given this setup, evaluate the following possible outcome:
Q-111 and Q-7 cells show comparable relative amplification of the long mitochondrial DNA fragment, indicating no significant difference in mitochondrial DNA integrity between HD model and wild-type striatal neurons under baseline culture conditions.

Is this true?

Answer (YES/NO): NO